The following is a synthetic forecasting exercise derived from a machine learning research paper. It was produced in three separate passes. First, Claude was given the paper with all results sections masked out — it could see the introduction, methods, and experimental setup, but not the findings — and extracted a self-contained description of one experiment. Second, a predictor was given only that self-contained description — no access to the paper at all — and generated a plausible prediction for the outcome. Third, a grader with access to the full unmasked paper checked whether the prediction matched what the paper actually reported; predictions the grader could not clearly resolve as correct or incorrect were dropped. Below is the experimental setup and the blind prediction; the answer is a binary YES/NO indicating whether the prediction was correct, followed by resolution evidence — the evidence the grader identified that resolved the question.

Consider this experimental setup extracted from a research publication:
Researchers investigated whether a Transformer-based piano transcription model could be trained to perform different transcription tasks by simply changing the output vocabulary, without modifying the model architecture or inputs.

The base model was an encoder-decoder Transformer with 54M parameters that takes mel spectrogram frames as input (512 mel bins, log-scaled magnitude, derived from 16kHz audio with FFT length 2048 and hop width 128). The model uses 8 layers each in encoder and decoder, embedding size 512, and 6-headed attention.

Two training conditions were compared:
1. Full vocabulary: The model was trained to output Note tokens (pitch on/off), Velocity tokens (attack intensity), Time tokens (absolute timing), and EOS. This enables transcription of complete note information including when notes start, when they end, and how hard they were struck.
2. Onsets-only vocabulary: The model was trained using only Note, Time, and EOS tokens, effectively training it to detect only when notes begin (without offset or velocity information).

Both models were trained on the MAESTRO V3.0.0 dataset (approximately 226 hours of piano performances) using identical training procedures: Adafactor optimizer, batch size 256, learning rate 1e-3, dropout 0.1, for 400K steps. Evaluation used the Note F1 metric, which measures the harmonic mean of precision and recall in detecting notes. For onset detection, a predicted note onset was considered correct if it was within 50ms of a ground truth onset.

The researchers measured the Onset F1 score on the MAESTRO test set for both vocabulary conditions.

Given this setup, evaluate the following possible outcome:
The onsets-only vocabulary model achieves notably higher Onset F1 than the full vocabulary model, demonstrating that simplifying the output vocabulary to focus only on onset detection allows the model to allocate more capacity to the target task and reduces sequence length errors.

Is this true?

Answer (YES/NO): NO